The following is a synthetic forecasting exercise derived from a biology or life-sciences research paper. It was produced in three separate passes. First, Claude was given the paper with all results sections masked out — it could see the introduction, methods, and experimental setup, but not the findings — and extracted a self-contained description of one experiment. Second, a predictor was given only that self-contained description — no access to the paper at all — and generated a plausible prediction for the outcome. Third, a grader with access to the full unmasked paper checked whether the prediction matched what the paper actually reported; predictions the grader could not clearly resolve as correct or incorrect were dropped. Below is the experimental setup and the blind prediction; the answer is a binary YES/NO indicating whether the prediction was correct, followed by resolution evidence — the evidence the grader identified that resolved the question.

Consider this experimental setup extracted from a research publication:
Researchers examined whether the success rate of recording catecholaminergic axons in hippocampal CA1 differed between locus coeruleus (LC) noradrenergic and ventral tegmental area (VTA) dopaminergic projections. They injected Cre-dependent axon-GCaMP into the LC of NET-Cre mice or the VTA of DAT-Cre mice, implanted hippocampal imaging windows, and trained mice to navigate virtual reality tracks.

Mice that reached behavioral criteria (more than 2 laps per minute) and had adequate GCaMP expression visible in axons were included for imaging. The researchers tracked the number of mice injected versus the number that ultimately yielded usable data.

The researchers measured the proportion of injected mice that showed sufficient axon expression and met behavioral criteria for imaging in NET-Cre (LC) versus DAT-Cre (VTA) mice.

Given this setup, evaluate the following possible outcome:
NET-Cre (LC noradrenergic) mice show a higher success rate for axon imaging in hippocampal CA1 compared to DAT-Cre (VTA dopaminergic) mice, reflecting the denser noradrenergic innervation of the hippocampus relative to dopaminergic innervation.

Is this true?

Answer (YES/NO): YES